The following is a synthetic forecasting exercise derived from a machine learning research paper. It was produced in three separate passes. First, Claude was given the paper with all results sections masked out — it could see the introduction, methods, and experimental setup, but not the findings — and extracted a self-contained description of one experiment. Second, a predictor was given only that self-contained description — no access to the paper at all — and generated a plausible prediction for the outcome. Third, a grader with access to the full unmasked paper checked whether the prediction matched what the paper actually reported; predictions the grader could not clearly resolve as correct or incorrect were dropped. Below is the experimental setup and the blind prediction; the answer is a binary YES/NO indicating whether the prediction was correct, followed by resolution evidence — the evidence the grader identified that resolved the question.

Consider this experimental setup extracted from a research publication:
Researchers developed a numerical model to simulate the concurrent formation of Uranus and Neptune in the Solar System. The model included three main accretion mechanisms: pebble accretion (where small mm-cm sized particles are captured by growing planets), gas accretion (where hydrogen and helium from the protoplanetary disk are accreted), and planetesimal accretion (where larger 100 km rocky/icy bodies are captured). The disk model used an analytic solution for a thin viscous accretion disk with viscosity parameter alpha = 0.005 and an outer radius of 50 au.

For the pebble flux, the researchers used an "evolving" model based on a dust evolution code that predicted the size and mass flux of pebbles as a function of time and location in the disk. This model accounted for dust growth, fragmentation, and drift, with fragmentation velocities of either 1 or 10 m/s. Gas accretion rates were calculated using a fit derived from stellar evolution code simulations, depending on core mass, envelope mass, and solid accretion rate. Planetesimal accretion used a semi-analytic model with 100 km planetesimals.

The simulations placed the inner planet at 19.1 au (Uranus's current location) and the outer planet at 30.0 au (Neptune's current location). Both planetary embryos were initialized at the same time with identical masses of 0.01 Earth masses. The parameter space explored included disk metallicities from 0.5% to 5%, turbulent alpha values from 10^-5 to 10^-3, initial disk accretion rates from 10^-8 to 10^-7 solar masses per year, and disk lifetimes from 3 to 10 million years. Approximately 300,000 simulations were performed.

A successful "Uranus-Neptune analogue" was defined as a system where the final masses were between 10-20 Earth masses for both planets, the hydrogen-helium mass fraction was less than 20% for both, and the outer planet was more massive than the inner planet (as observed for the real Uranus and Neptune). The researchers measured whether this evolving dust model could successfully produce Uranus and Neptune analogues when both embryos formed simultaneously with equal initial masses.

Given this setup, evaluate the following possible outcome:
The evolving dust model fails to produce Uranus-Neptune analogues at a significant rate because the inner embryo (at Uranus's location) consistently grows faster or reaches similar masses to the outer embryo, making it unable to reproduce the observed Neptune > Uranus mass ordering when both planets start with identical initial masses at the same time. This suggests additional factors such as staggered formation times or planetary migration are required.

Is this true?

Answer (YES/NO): YES